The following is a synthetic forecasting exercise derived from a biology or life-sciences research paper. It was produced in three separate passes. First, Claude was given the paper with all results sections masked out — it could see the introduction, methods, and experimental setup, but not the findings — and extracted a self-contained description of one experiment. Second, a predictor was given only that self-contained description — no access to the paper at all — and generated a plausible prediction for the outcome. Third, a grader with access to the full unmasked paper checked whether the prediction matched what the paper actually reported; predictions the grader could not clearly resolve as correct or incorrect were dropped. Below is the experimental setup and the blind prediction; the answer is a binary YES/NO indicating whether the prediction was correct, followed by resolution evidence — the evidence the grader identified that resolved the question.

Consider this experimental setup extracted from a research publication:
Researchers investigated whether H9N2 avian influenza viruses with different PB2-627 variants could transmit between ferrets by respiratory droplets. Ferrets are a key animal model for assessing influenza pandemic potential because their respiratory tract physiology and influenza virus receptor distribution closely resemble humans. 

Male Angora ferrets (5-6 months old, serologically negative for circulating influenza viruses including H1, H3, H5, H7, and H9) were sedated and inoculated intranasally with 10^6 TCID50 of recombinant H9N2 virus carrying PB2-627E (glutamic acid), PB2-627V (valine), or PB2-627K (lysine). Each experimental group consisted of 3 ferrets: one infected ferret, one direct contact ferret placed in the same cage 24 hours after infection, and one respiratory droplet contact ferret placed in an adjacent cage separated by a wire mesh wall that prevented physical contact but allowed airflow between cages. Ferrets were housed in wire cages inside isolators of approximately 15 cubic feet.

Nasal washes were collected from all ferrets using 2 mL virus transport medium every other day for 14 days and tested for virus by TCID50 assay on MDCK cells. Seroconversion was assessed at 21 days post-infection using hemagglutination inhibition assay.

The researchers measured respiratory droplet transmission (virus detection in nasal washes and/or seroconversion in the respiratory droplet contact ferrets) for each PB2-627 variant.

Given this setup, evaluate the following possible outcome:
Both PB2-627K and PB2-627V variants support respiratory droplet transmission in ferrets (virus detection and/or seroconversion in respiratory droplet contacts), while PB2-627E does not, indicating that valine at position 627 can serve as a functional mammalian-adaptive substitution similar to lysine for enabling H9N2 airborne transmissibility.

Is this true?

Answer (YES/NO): YES